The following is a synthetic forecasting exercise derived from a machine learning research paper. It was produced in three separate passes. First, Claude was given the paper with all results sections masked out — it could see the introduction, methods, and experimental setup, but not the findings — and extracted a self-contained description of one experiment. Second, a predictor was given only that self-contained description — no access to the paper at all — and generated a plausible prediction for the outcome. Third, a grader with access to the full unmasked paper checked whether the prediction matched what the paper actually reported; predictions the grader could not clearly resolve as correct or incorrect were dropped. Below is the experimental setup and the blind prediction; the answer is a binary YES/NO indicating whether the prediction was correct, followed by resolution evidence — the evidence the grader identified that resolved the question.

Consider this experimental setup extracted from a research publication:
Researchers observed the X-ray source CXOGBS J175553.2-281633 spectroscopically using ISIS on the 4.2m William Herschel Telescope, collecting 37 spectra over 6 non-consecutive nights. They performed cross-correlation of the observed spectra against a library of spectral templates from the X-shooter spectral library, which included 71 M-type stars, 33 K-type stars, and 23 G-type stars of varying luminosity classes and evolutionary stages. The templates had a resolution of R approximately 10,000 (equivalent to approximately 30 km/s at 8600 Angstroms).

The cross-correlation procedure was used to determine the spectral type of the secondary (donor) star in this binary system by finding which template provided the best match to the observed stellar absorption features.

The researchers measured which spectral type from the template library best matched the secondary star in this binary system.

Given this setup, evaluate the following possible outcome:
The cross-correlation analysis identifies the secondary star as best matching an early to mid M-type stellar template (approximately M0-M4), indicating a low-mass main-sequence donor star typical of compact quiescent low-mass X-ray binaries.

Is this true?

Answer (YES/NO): NO